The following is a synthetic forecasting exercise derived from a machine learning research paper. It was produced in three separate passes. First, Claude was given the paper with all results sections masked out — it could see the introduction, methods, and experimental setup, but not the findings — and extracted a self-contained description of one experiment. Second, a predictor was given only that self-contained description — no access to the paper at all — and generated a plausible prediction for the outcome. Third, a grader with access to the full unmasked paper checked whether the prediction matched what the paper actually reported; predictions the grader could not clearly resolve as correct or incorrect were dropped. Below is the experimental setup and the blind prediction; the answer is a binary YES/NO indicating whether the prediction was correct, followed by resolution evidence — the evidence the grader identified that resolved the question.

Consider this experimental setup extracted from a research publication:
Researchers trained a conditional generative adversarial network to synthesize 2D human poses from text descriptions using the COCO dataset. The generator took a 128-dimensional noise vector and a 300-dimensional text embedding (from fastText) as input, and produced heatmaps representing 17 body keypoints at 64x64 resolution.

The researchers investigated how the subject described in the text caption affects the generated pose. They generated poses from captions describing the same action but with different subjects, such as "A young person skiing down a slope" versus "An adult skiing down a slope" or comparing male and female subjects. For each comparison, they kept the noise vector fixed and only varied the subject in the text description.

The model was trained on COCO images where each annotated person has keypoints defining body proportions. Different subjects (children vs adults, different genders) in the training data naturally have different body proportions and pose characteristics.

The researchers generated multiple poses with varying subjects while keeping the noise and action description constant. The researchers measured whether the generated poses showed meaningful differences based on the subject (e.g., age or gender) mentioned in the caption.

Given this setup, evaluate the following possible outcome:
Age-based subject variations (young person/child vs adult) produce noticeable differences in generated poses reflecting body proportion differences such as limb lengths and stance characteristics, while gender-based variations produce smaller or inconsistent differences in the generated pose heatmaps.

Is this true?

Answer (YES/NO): NO